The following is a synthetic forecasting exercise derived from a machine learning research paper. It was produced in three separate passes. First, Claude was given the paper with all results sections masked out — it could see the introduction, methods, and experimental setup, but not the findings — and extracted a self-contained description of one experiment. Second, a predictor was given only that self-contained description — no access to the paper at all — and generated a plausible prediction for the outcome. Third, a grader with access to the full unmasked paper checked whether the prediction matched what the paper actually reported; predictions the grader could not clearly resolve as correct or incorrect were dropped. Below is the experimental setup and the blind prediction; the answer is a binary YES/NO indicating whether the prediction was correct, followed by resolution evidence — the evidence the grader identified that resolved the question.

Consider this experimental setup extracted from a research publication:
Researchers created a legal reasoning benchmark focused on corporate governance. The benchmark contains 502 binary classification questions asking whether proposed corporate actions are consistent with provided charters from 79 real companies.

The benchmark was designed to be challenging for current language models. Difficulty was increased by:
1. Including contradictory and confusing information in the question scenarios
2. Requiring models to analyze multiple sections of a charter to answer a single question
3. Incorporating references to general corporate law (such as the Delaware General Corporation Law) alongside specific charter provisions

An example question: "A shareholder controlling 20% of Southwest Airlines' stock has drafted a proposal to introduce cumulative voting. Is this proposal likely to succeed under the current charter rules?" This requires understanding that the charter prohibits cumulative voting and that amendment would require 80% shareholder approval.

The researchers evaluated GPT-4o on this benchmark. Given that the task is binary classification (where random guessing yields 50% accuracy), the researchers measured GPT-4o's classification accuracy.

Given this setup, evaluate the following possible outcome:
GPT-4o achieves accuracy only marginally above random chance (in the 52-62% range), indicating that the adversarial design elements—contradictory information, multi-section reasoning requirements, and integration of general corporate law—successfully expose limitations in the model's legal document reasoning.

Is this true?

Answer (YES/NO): NO